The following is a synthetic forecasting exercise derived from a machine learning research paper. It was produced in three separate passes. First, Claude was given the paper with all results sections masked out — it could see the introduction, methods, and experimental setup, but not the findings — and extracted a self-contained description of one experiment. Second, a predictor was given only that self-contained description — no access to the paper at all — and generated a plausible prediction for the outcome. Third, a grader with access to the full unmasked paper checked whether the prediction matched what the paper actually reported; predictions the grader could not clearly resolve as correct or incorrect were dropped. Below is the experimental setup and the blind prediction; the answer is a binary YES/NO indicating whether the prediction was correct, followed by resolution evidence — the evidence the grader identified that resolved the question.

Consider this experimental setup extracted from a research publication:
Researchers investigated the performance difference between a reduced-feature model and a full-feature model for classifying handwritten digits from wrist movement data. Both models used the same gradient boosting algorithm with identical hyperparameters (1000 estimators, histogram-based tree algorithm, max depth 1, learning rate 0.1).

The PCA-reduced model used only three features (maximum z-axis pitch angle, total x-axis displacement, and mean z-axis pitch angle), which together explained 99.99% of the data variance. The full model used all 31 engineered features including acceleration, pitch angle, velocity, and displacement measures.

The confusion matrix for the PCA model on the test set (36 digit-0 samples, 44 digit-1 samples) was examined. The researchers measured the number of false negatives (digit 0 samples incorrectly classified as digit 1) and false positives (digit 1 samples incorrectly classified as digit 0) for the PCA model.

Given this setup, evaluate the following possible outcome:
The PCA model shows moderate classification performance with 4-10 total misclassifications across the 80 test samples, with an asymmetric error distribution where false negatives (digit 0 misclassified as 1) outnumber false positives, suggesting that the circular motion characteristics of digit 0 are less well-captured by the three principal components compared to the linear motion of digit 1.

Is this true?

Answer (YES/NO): NO